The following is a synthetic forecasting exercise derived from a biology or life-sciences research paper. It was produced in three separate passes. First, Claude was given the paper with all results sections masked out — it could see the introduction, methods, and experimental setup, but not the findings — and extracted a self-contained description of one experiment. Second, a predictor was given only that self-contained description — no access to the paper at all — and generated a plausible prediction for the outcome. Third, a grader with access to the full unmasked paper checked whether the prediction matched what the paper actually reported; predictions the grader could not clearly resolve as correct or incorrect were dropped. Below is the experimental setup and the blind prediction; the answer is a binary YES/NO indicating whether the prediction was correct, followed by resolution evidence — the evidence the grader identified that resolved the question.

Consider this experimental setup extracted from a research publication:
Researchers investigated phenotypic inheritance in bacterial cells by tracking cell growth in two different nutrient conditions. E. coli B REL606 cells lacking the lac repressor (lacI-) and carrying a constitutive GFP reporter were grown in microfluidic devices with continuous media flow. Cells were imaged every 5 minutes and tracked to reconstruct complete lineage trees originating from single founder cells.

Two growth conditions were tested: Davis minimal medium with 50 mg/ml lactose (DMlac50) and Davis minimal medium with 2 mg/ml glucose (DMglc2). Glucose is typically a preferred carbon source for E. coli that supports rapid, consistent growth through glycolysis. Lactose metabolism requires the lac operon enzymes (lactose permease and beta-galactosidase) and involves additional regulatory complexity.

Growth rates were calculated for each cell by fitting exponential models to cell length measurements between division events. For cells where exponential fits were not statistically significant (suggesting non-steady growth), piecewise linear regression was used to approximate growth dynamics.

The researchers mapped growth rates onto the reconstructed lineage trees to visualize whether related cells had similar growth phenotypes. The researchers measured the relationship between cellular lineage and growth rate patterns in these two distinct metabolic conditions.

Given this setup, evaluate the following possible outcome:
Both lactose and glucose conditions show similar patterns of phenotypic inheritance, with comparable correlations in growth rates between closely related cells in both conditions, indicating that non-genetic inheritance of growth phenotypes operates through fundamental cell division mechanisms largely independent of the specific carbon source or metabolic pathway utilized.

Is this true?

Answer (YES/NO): NO